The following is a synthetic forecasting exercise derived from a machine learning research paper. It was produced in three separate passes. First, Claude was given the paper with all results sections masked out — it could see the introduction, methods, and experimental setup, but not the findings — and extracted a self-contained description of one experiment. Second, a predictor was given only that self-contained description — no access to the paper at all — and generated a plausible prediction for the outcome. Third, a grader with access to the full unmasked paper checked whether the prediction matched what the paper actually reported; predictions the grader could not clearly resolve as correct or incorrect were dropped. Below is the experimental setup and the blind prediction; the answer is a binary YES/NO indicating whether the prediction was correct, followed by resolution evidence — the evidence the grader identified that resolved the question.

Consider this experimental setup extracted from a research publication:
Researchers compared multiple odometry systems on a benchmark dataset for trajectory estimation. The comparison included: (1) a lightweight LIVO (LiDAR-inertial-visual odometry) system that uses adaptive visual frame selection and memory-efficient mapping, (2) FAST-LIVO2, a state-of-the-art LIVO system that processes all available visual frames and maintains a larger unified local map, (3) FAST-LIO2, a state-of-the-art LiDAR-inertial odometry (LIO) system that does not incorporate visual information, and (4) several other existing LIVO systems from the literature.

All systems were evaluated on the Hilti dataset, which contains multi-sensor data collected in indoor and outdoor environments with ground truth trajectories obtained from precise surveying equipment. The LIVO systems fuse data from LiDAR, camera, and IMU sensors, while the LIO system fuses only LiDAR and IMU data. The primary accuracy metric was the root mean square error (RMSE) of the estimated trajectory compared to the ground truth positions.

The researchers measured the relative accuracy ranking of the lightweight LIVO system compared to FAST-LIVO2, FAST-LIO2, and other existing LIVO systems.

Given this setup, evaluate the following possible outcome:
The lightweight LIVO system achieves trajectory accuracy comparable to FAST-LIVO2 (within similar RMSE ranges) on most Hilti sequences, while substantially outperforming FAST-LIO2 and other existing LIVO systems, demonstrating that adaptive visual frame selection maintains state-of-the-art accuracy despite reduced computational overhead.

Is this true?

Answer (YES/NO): NO